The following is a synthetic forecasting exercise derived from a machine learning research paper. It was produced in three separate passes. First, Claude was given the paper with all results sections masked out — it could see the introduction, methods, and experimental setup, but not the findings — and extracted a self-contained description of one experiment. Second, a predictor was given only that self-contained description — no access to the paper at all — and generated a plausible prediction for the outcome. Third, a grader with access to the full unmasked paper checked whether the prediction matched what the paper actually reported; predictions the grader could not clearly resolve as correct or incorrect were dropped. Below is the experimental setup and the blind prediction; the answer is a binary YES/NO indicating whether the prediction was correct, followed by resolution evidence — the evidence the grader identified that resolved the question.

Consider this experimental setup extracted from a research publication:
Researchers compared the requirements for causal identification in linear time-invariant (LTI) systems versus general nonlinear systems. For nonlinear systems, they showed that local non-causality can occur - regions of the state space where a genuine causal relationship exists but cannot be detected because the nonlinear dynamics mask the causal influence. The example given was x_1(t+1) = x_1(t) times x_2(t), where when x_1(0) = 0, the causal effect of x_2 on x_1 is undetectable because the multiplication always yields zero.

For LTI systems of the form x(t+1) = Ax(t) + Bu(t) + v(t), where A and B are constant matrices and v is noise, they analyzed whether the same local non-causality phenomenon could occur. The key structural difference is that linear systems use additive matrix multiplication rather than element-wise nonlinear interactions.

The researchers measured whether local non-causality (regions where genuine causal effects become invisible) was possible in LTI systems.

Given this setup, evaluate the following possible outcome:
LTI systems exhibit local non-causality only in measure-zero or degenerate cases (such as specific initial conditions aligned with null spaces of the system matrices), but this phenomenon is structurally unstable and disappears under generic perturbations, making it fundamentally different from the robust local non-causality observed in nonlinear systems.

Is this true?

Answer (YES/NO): NO